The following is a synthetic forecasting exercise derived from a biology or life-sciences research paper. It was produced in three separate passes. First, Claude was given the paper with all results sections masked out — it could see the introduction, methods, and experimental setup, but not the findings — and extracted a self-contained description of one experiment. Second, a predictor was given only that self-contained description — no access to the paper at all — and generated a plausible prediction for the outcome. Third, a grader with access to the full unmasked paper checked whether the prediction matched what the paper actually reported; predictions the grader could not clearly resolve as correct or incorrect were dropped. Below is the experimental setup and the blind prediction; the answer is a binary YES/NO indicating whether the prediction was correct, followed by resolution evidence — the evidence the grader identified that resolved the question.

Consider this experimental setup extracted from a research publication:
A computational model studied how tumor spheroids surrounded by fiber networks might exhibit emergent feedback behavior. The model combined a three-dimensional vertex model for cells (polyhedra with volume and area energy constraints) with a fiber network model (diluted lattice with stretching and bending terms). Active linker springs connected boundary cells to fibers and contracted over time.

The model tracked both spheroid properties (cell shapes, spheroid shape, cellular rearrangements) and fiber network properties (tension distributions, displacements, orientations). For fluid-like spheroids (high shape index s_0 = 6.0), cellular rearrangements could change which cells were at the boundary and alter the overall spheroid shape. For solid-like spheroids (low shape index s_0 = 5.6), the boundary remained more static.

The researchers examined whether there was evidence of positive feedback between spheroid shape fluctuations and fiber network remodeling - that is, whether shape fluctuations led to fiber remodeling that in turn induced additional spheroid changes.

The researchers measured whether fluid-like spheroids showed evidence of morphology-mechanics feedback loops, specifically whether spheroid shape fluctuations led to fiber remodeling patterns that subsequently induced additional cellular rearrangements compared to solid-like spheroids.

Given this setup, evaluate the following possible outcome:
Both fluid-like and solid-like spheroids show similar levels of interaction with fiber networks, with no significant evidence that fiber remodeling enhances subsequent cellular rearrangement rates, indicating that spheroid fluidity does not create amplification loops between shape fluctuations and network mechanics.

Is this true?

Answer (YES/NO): NO